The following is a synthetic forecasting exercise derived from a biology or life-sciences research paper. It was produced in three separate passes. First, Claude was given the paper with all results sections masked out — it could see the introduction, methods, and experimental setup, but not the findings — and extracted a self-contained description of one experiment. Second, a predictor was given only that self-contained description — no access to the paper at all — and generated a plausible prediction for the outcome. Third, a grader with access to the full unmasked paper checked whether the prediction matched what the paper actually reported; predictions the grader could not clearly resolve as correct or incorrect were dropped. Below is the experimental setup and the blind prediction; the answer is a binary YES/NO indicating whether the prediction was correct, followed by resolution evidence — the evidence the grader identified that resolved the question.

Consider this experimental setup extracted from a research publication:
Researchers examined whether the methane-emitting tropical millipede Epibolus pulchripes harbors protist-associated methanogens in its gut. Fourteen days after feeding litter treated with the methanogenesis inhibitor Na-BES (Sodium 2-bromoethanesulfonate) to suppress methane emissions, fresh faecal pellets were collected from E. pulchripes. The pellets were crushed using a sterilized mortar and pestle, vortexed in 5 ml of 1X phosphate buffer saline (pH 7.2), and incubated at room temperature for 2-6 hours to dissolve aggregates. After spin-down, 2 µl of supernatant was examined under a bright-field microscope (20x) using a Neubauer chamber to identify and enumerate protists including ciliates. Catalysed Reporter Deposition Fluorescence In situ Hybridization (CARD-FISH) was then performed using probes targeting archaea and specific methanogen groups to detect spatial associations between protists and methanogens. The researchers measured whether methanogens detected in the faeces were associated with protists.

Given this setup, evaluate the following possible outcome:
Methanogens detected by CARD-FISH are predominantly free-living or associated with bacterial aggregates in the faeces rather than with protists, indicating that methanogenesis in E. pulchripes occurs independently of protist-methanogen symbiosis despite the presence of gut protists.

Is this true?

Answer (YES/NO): NO